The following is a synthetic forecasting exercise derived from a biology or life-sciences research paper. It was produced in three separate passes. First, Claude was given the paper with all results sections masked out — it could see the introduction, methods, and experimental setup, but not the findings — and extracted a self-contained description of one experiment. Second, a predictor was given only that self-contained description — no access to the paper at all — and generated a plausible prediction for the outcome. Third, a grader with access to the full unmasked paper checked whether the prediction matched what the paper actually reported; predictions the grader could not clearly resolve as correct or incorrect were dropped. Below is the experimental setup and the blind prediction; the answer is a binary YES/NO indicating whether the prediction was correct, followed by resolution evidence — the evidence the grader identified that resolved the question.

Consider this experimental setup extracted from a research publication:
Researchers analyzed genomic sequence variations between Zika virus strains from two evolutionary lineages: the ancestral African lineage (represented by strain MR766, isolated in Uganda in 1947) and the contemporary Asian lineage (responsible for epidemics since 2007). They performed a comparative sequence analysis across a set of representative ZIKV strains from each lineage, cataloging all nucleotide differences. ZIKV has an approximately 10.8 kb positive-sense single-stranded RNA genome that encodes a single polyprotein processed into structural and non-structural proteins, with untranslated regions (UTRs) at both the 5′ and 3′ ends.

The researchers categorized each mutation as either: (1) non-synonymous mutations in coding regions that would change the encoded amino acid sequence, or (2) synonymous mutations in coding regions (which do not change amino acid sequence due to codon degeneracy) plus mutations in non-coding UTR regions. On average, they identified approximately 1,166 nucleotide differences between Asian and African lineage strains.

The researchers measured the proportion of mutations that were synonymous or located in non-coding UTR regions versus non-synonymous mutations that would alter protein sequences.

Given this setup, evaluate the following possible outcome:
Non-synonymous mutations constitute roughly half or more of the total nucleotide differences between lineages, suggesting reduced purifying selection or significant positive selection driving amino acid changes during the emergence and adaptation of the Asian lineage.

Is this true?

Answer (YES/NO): NO